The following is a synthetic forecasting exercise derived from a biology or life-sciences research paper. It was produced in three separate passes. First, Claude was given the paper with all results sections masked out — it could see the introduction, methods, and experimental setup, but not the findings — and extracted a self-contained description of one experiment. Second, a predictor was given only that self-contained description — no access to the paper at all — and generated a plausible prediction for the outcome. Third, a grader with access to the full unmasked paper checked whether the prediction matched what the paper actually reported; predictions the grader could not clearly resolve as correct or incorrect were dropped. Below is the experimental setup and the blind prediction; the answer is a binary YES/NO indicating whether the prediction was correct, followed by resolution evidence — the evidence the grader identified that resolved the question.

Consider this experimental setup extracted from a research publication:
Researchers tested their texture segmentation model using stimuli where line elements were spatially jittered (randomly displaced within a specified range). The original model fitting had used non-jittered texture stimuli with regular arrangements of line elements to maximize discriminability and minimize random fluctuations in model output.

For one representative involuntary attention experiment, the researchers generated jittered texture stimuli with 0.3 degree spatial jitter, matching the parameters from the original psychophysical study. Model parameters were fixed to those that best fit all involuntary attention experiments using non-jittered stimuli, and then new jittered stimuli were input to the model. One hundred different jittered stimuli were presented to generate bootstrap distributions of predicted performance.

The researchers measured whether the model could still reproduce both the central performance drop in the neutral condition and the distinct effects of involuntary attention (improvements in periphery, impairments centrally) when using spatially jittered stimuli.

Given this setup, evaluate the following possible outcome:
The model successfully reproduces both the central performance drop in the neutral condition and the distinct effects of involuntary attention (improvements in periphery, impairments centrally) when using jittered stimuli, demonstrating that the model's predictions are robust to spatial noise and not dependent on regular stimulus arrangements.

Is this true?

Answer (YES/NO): YES